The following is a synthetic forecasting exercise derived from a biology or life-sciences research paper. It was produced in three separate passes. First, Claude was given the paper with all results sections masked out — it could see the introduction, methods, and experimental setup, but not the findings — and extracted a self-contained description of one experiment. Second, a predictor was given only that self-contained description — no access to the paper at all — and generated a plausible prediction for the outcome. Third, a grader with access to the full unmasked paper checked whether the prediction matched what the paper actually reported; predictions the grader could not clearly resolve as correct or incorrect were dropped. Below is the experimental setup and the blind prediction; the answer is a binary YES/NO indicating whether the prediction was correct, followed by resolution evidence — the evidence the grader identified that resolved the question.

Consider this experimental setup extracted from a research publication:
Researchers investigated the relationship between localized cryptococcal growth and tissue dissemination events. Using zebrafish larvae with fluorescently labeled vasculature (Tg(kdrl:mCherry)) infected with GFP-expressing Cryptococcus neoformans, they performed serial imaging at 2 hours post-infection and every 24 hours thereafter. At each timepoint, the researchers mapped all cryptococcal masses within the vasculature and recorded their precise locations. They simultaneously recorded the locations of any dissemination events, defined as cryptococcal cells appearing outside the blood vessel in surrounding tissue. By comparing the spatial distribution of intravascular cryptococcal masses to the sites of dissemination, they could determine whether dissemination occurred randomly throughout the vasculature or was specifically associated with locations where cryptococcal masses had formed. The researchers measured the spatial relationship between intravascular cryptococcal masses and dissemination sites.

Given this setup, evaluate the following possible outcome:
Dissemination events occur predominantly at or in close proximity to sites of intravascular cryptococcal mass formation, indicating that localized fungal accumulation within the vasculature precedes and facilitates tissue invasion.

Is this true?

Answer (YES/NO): YES